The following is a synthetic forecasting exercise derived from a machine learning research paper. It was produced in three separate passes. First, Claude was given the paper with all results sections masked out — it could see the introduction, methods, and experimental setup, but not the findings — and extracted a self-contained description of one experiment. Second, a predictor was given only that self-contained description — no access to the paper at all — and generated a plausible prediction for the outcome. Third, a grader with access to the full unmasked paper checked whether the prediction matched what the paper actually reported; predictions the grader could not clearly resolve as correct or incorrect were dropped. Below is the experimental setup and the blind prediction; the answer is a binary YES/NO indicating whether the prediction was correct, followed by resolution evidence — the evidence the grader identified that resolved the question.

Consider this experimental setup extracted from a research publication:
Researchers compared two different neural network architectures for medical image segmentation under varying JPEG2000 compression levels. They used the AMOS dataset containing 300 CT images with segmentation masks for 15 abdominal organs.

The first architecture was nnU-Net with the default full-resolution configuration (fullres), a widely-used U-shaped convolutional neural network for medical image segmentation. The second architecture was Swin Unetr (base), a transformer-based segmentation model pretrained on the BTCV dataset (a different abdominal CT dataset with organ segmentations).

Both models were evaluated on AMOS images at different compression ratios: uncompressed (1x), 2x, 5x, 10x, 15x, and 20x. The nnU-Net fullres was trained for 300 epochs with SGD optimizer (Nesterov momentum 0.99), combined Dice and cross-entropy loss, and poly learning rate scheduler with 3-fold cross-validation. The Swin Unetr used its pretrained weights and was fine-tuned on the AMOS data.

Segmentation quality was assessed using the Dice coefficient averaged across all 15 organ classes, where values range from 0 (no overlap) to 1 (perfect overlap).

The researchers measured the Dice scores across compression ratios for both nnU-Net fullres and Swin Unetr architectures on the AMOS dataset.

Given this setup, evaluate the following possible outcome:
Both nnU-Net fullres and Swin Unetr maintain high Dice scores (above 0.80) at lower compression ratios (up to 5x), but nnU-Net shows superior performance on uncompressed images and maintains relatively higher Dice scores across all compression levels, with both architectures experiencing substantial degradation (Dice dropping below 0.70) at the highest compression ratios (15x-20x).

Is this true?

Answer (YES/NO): NO